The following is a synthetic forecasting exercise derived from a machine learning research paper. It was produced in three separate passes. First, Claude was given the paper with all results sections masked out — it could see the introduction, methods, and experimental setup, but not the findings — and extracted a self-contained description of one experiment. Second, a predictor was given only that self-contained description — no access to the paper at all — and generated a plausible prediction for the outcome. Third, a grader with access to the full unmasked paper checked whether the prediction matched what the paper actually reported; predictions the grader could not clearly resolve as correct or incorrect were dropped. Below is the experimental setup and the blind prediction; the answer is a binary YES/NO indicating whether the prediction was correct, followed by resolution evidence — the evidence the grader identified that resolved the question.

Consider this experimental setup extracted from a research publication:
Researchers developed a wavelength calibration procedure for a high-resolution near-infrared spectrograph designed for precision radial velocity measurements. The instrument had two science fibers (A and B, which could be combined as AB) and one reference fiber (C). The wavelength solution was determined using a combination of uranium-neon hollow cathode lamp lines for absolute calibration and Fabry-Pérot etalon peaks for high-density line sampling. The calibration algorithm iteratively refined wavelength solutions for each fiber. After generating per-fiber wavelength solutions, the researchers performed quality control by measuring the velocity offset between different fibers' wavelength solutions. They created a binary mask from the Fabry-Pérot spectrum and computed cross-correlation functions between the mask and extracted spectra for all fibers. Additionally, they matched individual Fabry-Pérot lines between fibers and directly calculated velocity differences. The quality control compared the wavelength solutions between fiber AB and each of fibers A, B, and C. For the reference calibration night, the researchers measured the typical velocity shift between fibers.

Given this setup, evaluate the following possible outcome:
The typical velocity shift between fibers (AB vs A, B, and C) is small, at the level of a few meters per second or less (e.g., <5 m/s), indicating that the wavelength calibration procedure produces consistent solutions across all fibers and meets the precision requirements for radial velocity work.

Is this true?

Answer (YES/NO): YES